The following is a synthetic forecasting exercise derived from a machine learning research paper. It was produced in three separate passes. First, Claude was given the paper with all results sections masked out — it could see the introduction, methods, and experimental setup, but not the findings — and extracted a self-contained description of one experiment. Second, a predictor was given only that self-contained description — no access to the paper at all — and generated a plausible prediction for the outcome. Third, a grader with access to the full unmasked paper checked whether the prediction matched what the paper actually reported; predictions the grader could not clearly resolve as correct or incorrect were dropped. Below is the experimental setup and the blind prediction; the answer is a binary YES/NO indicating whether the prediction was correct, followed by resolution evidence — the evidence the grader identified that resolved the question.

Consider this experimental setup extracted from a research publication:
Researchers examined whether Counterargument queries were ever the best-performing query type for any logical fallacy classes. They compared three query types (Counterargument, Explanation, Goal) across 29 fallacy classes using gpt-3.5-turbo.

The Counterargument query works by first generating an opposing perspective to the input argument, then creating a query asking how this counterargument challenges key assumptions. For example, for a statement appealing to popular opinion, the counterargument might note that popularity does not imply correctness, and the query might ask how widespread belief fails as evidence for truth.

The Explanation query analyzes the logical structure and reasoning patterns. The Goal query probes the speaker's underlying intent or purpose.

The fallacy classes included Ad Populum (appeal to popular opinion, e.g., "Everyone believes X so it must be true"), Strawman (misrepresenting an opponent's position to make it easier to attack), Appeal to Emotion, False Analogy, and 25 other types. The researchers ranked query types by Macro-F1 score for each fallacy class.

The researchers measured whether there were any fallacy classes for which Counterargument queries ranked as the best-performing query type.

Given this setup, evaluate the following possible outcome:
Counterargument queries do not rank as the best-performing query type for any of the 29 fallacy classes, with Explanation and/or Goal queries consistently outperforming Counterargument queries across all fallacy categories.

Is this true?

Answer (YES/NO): YES